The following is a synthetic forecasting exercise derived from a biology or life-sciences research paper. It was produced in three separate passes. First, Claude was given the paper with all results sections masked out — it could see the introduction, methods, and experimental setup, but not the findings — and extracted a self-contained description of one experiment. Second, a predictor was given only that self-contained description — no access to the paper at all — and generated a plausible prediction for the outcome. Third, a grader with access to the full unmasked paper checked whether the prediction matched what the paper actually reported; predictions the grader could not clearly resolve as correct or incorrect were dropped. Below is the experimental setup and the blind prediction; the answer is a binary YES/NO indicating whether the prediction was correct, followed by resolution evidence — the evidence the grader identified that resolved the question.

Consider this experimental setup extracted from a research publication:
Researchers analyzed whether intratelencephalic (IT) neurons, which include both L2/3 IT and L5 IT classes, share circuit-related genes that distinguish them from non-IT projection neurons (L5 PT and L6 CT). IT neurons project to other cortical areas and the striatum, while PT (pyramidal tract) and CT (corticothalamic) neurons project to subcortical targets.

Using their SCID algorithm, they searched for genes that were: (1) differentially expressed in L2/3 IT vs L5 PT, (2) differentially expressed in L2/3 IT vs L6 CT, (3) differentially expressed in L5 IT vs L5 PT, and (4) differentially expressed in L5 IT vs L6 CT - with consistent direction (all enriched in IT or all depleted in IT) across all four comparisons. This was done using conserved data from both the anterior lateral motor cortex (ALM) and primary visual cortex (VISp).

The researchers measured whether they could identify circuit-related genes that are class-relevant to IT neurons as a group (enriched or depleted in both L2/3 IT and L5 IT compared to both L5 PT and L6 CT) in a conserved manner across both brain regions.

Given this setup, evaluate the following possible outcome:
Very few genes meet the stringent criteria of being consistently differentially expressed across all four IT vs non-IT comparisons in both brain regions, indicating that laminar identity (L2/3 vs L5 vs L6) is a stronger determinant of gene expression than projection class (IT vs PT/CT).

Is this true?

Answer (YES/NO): NO